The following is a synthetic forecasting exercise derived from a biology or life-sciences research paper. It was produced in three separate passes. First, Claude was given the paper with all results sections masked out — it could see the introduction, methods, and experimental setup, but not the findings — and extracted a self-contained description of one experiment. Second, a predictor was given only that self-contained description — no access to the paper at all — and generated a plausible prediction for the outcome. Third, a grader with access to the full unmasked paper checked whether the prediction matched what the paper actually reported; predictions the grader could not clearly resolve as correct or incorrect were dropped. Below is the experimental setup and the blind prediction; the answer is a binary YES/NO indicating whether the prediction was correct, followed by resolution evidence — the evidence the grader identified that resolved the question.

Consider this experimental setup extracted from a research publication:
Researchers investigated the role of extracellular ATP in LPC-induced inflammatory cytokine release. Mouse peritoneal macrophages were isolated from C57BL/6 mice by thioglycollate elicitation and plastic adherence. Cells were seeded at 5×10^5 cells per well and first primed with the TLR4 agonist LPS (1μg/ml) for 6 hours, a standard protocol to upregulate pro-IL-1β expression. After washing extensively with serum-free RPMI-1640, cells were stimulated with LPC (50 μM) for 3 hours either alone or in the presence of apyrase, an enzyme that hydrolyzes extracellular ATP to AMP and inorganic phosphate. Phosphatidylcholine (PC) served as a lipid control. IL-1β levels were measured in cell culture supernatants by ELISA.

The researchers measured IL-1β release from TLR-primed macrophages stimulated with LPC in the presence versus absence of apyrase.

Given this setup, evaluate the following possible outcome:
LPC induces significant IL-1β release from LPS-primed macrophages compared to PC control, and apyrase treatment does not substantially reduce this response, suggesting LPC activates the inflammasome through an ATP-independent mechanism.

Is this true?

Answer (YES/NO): NO